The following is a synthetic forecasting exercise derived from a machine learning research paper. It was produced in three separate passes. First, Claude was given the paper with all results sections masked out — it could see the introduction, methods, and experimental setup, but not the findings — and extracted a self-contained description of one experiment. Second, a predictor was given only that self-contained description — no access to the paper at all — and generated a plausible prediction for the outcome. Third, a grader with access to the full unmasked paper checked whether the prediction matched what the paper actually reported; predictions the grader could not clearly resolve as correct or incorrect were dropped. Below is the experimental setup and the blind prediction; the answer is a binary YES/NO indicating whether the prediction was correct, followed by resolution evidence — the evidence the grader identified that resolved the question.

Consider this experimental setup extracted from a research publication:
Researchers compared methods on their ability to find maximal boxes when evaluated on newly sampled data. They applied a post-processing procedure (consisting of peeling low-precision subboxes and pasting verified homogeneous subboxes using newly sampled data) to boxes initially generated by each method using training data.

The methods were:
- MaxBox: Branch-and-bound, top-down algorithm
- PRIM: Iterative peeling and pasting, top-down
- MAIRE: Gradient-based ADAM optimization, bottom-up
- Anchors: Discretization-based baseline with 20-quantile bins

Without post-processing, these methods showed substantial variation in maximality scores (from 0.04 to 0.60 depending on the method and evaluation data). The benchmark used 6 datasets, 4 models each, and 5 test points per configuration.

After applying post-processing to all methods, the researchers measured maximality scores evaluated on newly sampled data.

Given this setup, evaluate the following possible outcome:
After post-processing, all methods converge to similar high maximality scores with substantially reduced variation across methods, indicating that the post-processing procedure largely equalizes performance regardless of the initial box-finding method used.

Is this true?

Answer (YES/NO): YES